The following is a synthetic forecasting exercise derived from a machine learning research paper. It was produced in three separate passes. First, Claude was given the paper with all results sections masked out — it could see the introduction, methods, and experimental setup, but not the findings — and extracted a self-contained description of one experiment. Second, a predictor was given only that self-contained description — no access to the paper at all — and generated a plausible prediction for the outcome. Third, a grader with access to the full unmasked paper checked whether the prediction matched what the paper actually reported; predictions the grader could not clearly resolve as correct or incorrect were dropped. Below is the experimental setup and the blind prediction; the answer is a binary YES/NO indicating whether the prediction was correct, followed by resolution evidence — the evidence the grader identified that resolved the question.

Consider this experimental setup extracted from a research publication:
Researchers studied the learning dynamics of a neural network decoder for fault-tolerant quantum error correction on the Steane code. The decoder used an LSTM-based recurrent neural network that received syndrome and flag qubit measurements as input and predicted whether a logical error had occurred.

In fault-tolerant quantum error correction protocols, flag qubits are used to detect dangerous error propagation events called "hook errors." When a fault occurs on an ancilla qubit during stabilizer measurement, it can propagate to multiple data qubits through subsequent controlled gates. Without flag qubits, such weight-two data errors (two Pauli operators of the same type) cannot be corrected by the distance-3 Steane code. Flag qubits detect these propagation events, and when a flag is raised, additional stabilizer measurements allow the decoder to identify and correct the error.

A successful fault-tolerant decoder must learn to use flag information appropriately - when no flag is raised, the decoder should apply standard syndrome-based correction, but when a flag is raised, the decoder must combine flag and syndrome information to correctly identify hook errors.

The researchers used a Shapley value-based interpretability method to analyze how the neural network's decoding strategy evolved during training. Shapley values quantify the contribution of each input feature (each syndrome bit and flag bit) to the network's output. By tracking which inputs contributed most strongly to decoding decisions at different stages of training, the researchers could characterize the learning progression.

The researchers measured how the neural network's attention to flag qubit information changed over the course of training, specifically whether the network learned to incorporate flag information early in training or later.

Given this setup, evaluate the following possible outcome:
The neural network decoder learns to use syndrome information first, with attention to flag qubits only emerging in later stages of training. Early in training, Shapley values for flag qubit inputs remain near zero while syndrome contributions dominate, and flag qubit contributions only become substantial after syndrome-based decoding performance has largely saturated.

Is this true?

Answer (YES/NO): NO